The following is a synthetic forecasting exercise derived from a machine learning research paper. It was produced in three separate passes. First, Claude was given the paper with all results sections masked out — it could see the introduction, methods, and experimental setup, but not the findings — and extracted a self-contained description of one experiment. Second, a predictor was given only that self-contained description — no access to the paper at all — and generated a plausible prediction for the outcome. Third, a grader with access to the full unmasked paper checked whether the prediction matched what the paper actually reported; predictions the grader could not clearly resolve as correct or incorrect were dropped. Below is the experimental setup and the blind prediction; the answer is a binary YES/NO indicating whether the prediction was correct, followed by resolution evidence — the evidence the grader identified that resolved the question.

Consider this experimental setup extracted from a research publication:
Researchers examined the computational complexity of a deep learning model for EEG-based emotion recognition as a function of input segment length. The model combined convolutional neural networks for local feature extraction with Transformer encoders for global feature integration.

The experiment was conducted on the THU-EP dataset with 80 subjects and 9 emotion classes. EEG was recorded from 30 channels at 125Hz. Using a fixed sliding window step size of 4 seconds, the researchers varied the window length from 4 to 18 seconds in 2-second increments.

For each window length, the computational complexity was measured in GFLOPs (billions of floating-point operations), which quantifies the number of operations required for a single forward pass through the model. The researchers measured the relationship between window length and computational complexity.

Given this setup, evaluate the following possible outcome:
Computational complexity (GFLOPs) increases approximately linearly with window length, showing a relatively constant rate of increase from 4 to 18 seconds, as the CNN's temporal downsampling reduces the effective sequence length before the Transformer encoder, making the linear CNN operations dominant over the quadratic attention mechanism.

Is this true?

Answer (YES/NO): YES